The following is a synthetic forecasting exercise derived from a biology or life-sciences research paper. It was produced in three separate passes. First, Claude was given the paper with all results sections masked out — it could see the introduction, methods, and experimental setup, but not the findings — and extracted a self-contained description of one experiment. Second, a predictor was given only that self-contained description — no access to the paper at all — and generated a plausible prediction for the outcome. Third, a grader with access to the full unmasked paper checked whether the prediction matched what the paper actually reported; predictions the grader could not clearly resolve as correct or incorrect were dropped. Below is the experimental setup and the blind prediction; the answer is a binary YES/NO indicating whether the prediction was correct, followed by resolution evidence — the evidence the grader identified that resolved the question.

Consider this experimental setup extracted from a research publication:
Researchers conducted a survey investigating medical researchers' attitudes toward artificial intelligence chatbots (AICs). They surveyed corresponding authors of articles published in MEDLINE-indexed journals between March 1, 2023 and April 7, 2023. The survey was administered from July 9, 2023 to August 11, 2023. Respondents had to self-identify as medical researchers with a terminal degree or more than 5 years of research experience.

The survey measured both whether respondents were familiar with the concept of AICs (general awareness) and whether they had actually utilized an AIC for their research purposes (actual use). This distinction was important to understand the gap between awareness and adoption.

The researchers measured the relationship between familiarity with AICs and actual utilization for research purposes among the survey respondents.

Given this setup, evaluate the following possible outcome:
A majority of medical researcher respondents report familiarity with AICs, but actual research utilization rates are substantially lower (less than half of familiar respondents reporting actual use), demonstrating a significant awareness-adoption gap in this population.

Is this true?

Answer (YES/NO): NO